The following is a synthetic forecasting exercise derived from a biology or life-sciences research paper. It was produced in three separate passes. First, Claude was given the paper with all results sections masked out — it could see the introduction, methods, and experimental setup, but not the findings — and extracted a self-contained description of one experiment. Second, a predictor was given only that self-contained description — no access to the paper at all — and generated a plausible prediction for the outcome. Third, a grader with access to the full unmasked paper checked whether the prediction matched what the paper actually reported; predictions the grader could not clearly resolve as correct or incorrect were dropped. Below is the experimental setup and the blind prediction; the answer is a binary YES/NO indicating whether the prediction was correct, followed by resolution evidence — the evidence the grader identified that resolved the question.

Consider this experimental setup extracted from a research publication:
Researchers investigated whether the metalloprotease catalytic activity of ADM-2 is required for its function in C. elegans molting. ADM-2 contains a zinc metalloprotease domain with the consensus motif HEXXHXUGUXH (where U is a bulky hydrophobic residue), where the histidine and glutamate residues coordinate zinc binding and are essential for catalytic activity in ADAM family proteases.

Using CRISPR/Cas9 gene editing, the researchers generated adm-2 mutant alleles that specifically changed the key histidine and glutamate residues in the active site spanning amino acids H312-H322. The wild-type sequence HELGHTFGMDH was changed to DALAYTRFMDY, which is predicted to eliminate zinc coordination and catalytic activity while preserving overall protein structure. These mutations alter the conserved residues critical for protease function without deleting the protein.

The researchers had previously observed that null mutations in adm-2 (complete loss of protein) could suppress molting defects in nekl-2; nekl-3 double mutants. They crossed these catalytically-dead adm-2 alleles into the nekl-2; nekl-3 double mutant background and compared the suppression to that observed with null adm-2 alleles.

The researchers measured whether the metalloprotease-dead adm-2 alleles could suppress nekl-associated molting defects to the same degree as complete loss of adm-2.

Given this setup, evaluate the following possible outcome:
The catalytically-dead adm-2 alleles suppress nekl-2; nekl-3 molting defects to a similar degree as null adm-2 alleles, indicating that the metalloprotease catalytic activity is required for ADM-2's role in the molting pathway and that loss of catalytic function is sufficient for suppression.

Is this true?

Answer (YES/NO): YES